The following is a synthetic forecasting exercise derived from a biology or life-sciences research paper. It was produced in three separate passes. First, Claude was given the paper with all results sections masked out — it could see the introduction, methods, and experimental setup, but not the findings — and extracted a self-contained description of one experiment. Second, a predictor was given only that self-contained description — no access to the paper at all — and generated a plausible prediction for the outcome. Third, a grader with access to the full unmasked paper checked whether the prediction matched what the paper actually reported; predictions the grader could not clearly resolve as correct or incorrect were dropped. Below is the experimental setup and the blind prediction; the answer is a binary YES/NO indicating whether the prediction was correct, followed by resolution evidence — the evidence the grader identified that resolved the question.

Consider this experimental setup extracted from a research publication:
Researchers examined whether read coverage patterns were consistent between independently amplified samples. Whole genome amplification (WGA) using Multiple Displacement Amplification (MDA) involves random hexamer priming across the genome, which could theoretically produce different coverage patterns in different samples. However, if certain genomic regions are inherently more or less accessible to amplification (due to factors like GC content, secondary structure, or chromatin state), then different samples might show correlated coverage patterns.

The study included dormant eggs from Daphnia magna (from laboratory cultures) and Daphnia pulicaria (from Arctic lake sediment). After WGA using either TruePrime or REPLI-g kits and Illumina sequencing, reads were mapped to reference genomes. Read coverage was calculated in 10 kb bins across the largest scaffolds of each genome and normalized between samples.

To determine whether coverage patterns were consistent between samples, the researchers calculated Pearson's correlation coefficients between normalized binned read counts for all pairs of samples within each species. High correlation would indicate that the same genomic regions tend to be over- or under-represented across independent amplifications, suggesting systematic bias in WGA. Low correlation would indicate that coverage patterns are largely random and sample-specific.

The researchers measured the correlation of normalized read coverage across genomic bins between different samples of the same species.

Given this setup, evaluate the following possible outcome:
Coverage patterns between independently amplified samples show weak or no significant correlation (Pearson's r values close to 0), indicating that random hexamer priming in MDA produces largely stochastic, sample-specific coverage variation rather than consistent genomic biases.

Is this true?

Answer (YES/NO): NO